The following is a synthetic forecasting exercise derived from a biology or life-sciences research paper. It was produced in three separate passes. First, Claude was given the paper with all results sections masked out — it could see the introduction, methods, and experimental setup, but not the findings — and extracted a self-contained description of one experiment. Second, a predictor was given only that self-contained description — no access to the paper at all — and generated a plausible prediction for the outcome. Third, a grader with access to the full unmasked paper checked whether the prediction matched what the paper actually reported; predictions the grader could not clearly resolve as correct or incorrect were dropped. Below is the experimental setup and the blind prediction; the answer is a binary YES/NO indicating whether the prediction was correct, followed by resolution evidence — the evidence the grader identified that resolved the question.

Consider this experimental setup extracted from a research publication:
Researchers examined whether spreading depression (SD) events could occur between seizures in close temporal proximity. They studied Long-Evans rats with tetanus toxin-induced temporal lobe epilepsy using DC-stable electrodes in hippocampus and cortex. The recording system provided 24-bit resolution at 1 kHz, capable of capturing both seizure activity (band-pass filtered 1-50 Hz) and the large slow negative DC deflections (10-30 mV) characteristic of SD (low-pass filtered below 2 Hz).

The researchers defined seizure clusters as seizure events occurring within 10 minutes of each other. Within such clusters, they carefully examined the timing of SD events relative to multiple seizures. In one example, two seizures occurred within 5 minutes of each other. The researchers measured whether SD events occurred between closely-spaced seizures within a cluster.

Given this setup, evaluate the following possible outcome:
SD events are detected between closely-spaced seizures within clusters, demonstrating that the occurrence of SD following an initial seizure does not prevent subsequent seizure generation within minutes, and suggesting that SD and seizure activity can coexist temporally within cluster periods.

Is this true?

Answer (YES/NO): YES